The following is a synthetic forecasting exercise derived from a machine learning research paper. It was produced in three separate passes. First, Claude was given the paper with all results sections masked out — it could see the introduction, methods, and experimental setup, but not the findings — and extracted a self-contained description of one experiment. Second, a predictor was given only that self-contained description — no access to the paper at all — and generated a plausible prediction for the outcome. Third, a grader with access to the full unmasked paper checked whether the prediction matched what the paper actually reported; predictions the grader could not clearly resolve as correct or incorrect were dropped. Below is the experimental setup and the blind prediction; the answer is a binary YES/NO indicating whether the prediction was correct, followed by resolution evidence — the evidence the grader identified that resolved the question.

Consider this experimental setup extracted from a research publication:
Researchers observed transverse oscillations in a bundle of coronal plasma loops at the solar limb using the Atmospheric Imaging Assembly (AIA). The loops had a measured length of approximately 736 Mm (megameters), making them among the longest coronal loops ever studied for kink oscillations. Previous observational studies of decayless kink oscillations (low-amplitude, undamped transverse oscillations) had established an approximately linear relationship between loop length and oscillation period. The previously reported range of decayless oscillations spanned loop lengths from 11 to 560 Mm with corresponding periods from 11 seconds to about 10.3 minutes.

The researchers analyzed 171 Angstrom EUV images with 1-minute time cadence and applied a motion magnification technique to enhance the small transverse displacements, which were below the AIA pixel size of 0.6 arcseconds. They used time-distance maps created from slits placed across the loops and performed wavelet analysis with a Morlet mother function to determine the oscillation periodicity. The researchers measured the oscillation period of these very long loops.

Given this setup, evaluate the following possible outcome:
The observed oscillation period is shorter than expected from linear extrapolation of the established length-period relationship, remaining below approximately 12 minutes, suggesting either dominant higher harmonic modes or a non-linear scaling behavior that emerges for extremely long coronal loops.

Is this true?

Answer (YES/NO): NO